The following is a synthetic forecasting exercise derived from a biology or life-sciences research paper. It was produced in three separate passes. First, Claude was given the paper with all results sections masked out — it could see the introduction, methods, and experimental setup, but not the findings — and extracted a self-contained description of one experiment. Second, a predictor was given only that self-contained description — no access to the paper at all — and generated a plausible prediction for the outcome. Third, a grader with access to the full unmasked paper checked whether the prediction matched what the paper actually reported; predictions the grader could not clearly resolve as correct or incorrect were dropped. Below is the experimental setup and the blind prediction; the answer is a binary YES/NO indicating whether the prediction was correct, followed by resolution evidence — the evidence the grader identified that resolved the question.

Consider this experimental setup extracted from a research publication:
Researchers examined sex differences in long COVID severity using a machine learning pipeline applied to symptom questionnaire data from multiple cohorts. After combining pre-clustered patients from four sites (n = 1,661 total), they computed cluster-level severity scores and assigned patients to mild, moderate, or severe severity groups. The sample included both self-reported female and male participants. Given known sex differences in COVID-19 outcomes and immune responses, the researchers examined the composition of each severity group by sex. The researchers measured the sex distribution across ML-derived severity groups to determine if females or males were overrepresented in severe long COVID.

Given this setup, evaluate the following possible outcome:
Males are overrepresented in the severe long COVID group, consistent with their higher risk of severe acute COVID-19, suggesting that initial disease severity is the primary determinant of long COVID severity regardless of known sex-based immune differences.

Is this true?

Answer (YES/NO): NO